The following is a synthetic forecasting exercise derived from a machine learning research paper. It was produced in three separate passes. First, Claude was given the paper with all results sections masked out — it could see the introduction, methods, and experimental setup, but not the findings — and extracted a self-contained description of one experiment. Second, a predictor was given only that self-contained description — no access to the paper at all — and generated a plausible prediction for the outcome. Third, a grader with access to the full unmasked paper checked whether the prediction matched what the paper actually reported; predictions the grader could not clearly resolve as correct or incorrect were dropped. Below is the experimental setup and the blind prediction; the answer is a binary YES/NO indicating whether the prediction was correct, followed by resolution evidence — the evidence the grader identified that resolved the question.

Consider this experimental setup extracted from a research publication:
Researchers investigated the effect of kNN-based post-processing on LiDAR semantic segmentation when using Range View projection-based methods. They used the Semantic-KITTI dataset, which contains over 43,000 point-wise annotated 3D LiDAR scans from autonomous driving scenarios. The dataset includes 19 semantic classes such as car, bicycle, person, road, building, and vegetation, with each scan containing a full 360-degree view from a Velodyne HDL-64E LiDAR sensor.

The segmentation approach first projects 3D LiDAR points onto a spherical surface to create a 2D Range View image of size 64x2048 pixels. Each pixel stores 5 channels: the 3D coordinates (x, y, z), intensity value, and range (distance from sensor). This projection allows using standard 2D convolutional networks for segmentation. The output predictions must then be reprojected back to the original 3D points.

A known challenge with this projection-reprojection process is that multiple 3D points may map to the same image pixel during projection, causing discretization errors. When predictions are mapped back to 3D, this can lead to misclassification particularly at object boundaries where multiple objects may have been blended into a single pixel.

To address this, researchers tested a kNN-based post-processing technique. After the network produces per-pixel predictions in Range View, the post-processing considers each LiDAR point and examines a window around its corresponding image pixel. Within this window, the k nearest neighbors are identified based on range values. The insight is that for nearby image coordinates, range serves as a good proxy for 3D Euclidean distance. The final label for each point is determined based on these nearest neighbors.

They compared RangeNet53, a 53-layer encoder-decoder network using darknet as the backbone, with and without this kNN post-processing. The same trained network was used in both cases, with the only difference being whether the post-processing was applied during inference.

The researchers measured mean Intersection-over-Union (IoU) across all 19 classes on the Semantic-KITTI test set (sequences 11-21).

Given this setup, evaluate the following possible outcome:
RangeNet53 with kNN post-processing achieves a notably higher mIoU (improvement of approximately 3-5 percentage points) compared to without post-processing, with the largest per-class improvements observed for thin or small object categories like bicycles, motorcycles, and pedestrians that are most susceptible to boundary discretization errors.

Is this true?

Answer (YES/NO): NO